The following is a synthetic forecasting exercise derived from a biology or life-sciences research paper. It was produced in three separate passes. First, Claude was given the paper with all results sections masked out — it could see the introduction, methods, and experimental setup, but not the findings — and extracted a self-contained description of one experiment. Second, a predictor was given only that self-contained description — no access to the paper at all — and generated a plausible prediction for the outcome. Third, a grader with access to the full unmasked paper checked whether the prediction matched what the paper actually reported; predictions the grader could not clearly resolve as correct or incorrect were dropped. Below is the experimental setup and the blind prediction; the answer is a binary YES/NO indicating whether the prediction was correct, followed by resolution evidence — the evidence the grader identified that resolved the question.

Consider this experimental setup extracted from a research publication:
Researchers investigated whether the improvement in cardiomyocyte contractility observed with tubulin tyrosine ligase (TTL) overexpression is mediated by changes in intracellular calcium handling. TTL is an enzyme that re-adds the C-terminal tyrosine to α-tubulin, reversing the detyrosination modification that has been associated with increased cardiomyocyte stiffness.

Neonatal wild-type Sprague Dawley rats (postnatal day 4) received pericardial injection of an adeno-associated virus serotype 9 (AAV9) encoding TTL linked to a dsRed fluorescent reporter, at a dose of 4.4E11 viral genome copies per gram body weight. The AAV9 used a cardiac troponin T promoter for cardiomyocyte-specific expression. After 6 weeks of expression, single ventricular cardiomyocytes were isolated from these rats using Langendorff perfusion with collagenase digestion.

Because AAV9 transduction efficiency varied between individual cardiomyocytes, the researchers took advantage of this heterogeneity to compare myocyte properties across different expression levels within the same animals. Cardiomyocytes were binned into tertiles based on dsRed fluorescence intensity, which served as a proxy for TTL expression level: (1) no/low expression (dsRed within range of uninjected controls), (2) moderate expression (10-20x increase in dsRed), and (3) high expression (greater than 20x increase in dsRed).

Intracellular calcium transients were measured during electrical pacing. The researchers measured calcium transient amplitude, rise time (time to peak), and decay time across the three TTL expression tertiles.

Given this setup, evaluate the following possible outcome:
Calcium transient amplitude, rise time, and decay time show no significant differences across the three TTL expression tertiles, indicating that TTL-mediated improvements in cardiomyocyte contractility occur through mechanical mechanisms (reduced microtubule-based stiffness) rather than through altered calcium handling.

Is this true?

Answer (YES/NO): YES